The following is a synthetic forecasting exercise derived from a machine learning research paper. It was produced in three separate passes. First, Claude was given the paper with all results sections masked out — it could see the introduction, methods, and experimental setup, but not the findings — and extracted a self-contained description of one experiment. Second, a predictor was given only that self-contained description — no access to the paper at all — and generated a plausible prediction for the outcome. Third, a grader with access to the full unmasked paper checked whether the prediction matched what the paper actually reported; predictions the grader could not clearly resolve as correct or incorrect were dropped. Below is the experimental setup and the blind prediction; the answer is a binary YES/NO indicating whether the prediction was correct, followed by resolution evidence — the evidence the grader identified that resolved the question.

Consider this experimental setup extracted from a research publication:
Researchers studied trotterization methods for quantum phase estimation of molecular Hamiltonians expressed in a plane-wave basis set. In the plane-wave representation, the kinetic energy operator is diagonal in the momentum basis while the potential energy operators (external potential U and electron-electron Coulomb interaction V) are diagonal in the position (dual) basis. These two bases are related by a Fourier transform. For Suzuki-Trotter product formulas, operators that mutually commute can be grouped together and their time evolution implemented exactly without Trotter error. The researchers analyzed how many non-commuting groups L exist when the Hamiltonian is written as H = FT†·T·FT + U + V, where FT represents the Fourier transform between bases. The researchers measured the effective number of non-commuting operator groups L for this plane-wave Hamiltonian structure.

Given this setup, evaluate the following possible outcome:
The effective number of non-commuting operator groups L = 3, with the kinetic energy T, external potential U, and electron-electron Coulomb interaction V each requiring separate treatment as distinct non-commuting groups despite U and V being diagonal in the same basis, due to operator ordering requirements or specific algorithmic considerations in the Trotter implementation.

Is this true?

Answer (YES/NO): NO